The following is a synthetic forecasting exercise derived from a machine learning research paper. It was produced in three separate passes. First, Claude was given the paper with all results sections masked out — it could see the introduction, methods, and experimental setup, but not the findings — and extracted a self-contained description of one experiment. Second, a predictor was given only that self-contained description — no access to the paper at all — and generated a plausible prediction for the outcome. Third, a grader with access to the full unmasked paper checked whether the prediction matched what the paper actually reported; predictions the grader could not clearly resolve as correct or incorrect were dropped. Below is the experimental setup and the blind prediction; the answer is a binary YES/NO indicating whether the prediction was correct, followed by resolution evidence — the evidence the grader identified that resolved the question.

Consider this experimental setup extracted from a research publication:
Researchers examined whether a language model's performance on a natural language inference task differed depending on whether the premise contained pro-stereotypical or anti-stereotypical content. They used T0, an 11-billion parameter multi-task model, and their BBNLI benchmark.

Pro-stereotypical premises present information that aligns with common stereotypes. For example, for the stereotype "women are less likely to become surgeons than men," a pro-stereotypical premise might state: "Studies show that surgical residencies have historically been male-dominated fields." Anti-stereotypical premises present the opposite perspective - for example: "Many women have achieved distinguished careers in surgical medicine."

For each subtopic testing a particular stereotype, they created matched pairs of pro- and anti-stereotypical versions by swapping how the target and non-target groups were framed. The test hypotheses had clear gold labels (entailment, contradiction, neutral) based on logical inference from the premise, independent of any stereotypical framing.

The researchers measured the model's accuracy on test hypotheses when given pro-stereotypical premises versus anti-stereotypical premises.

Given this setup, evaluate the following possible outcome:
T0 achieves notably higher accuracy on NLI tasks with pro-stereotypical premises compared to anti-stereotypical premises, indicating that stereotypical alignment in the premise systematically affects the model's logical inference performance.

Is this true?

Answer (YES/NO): YES